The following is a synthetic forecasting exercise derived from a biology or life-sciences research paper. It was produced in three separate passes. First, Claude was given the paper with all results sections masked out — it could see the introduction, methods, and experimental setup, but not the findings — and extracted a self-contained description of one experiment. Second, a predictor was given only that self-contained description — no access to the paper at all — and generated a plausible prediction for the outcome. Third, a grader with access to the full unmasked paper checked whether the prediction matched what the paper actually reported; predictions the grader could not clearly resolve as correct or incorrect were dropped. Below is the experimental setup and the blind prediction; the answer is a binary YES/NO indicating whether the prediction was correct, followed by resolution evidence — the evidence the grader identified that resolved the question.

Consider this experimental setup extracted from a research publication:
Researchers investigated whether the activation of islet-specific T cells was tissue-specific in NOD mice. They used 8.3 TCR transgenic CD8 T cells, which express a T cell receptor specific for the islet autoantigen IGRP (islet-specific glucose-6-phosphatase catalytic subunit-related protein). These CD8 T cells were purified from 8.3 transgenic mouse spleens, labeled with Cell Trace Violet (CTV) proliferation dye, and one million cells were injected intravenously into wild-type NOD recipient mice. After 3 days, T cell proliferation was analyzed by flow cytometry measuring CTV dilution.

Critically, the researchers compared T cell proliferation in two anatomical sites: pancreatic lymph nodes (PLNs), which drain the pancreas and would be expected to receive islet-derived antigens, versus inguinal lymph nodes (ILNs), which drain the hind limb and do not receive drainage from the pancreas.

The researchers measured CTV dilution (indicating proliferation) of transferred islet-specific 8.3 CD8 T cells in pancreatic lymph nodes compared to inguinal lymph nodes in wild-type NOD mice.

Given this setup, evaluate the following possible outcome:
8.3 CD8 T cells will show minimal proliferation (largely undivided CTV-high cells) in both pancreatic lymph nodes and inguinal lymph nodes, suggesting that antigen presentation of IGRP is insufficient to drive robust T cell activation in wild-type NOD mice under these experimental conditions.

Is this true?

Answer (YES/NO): NO